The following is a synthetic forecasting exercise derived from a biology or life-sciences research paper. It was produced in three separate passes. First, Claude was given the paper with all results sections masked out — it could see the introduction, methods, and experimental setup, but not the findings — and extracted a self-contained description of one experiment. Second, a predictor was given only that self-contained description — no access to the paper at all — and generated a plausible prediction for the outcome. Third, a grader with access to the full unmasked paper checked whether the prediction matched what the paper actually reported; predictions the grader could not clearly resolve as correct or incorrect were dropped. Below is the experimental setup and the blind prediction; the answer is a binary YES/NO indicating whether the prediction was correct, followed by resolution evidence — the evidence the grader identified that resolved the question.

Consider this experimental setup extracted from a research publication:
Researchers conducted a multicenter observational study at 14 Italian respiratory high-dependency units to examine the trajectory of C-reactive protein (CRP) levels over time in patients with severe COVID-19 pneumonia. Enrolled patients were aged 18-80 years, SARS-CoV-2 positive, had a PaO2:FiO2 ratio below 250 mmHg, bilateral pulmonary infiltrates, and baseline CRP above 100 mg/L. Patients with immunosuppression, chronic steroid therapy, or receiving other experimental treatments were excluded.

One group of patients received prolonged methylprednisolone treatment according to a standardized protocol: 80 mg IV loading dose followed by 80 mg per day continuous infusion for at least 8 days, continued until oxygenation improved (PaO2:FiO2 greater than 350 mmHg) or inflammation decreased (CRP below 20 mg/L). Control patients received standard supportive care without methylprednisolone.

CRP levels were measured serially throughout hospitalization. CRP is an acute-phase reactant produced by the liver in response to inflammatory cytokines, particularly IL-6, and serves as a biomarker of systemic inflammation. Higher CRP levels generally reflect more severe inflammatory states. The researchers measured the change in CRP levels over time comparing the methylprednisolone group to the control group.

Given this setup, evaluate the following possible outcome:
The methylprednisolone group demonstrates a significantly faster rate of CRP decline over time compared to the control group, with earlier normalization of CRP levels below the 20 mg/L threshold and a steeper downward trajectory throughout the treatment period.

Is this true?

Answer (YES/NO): NO